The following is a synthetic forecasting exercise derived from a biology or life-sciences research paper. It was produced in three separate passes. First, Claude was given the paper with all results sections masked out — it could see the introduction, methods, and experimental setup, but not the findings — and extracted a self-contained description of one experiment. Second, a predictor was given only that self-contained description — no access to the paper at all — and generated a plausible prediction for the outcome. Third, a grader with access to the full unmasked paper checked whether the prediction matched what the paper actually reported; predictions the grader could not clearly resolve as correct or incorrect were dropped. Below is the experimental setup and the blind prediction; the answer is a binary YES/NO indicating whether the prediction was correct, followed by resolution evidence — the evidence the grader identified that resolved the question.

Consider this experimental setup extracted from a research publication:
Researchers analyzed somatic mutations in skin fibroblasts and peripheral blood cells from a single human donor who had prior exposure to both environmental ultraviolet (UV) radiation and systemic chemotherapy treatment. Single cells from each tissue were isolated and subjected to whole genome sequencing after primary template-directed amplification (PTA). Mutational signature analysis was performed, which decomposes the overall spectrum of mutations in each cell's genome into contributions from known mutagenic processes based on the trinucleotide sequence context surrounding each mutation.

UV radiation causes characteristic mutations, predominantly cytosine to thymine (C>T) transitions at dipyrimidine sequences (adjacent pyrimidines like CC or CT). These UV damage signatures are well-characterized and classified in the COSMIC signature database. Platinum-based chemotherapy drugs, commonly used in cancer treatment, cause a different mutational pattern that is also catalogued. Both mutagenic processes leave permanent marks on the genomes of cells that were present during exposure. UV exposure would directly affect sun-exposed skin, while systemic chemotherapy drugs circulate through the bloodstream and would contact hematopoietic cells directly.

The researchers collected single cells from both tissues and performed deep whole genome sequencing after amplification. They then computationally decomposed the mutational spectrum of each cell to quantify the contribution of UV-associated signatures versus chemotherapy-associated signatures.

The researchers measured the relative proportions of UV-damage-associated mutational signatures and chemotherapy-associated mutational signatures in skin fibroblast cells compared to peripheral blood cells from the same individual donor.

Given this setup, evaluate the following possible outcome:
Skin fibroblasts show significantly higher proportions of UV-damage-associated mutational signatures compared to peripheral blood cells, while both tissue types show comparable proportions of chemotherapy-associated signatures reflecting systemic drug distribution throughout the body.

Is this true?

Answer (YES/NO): NO